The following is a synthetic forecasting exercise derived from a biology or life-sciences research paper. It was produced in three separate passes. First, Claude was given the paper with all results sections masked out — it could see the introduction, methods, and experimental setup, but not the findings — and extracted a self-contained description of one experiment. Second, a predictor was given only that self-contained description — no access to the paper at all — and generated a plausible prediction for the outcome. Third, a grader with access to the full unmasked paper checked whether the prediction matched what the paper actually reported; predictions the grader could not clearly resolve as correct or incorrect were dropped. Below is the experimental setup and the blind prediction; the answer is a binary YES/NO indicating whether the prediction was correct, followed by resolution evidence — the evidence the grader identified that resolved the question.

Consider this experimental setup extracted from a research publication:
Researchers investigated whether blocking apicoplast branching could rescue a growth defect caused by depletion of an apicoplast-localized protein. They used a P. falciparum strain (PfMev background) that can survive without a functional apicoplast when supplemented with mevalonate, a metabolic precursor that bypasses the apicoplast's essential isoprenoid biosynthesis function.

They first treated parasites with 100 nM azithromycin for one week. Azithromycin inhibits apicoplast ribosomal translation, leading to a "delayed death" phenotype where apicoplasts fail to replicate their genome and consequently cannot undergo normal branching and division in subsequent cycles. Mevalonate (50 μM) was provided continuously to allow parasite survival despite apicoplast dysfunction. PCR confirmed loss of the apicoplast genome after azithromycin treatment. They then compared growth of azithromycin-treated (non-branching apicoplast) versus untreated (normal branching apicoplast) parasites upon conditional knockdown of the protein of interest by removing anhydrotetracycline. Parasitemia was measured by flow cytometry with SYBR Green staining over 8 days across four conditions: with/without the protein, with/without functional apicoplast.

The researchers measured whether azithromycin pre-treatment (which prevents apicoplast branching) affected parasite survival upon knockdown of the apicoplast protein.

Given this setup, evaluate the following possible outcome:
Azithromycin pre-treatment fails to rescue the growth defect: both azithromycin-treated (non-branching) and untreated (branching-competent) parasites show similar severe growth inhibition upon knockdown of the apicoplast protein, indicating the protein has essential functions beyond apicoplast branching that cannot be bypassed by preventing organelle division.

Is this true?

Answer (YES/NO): NO